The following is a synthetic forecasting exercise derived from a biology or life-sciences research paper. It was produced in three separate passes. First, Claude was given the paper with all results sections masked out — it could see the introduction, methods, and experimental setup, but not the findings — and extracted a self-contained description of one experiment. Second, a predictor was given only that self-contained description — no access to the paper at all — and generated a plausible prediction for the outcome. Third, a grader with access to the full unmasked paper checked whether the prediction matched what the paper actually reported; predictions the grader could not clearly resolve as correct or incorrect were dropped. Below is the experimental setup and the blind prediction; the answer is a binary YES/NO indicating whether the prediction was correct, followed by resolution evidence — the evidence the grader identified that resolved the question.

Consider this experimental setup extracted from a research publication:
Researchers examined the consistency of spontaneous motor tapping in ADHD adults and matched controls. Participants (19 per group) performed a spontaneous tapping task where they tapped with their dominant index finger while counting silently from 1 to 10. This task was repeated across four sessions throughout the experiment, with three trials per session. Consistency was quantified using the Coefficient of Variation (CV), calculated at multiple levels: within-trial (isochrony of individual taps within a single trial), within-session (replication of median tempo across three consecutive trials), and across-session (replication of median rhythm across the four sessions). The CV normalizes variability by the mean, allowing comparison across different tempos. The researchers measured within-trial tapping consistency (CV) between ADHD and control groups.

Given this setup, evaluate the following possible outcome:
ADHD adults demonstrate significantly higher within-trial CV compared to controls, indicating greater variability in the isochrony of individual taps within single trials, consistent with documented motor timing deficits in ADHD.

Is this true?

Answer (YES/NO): YES